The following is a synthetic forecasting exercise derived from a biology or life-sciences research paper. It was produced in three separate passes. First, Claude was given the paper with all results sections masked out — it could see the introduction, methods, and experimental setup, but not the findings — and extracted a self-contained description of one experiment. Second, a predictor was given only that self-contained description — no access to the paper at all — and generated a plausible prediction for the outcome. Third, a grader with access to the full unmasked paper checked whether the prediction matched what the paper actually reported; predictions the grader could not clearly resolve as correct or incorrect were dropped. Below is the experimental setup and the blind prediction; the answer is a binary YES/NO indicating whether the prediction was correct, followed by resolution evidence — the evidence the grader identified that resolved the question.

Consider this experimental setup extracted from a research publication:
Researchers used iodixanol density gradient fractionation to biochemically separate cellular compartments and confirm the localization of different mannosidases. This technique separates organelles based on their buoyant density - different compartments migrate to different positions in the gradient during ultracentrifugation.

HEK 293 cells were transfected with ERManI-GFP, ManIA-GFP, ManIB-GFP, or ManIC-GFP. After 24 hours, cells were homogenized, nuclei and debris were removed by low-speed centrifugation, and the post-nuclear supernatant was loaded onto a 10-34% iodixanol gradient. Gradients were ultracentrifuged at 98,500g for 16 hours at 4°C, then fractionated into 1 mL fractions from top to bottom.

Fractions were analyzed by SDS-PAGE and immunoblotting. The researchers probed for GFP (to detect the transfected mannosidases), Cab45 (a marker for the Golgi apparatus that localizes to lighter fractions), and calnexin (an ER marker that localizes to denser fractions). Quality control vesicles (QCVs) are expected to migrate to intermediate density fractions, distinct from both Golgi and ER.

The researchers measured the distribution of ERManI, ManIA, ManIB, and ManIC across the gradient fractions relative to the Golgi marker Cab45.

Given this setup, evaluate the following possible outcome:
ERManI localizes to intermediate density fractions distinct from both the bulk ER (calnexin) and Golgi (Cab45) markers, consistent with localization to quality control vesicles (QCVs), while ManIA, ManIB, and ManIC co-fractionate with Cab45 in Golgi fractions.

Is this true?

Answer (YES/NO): NO